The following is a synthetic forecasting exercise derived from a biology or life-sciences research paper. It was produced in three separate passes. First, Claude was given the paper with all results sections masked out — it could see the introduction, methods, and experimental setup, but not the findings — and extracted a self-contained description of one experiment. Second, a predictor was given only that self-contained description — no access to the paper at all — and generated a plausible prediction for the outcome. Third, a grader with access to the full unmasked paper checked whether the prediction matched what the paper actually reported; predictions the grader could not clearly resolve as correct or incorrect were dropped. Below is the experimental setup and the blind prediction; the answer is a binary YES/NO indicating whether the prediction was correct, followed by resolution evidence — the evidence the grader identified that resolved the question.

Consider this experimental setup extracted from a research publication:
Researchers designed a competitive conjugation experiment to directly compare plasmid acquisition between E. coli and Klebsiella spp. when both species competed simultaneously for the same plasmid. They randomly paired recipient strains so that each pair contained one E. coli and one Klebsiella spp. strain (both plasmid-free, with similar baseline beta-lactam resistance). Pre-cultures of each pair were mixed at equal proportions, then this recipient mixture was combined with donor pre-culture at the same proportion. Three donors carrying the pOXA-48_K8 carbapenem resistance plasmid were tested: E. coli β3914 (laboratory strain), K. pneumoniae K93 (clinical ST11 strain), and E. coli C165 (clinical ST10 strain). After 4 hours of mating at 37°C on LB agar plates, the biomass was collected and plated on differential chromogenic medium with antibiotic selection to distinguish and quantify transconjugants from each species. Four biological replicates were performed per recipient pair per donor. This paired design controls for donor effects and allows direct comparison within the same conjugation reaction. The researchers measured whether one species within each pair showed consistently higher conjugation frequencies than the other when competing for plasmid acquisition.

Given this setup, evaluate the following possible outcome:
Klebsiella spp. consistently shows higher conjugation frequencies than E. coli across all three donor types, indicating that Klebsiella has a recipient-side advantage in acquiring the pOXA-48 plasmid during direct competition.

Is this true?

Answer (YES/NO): YES